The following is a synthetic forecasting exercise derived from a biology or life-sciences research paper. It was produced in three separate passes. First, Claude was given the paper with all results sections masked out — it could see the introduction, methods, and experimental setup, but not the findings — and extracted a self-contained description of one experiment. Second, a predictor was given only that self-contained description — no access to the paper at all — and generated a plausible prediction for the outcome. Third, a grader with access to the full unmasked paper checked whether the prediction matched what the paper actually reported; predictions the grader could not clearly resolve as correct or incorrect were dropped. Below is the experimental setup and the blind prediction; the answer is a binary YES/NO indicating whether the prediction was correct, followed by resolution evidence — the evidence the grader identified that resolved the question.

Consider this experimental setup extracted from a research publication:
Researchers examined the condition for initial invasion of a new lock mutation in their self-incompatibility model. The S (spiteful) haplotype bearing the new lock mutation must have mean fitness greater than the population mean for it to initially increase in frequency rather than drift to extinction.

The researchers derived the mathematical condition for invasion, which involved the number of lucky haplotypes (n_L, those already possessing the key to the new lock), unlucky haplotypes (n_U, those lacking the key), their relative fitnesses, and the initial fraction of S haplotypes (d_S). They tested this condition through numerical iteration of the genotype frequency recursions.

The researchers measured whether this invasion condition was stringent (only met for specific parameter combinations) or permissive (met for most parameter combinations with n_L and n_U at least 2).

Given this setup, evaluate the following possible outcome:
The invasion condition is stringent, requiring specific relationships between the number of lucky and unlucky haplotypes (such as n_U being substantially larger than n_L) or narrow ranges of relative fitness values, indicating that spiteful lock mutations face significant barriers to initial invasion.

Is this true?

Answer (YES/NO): NO